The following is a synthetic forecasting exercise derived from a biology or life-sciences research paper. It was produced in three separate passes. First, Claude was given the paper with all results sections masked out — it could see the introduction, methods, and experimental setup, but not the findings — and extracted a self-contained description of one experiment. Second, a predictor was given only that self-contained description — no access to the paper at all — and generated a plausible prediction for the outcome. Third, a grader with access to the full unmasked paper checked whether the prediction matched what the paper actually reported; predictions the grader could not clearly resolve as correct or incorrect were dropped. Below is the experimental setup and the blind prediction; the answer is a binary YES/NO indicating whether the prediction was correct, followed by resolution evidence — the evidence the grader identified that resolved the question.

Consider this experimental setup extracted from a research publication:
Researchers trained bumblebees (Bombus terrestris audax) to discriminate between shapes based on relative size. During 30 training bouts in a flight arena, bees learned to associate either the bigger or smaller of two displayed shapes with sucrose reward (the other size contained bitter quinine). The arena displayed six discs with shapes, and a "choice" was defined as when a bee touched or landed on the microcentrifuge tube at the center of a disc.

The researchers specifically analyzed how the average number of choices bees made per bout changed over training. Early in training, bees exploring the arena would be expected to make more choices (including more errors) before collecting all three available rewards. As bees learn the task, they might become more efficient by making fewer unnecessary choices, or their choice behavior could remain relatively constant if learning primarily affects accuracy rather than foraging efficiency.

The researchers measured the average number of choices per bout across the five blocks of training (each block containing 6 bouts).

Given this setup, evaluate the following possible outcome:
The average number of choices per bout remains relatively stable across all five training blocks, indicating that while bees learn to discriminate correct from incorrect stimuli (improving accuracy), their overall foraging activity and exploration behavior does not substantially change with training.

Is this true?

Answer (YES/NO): NO